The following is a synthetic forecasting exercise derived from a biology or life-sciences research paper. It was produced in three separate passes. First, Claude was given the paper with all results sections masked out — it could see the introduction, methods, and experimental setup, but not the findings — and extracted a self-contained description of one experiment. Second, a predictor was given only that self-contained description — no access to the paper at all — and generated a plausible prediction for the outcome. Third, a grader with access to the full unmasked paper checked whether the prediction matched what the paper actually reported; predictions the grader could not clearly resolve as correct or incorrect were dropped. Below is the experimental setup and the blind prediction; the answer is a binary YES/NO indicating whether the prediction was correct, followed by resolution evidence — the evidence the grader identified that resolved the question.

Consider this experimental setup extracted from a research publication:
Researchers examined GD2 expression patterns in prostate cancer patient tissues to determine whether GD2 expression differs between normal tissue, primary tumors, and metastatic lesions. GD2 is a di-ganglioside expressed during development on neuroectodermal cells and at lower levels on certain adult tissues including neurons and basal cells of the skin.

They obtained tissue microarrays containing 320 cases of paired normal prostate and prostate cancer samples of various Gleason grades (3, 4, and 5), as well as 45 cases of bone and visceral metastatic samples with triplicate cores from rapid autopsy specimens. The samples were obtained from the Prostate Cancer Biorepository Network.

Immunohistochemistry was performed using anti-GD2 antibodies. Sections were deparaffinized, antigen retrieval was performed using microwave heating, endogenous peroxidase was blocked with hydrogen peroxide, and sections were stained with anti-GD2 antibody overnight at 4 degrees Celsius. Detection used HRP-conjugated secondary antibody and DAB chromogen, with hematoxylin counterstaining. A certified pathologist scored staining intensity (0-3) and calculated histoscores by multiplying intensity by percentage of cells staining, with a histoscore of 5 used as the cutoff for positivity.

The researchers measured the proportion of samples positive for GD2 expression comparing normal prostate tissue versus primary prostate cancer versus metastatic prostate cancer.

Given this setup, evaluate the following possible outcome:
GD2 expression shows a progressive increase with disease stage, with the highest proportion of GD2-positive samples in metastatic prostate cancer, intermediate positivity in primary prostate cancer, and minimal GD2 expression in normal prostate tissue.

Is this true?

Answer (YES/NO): YES